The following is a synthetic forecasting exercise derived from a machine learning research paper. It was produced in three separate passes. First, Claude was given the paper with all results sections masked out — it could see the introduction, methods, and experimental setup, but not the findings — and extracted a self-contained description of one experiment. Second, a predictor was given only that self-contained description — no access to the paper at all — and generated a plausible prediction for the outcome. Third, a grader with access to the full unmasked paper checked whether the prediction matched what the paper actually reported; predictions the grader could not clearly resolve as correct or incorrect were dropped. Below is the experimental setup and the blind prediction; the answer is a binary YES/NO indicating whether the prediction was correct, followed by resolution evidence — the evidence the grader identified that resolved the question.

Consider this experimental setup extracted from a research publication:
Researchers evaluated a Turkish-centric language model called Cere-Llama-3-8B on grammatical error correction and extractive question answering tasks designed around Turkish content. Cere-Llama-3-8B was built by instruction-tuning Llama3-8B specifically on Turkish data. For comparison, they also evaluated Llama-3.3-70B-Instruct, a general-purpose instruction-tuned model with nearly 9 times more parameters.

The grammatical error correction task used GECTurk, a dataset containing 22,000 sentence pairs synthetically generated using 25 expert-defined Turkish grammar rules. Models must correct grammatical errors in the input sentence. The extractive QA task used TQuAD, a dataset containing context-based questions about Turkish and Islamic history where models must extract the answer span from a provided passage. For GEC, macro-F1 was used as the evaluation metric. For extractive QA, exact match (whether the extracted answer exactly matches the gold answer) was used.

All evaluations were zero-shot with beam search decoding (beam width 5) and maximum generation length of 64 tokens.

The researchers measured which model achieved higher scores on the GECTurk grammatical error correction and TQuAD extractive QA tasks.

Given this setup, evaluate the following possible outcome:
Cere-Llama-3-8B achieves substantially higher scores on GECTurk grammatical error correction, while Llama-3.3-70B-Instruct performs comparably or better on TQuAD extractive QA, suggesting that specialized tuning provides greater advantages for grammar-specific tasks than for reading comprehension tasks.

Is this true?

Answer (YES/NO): NO